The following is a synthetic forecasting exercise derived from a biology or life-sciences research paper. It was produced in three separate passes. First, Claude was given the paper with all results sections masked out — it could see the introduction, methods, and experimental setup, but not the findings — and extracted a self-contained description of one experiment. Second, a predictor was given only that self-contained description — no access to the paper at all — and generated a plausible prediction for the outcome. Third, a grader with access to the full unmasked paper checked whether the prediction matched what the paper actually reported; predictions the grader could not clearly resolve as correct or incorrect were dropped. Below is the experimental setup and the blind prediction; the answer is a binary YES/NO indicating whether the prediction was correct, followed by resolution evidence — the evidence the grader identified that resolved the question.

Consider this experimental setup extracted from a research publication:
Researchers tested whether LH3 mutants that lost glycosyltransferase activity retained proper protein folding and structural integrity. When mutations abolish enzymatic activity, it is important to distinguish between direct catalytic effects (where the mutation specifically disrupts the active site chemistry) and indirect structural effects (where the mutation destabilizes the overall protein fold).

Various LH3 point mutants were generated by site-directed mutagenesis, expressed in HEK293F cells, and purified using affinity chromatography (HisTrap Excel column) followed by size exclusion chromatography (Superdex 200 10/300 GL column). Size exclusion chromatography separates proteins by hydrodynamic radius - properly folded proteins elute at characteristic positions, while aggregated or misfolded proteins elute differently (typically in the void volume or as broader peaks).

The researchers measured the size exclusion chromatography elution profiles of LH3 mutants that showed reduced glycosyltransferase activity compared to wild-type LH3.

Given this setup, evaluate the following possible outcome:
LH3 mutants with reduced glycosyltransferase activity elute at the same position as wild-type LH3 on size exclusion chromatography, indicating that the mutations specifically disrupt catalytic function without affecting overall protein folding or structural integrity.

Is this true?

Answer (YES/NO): YES